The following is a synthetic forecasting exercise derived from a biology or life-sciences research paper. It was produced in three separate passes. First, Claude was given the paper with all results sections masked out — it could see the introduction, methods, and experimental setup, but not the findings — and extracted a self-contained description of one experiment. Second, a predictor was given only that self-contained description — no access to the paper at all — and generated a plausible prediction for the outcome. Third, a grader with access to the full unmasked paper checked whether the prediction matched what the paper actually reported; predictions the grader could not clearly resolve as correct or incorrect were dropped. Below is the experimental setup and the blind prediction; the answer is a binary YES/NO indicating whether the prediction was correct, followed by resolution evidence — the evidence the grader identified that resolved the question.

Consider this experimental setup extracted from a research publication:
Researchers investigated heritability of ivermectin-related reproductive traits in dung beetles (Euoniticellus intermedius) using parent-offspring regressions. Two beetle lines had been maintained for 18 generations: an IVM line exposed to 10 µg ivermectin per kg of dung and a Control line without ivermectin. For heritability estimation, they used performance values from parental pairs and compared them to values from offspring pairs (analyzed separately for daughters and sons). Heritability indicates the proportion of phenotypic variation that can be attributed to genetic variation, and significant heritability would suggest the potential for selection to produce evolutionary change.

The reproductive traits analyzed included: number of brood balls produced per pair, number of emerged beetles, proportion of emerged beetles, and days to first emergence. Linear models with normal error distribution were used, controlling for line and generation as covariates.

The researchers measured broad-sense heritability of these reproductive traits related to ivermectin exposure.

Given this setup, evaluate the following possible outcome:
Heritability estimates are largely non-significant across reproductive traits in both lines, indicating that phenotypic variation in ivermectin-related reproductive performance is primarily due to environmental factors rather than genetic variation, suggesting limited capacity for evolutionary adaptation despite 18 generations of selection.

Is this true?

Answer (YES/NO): YES